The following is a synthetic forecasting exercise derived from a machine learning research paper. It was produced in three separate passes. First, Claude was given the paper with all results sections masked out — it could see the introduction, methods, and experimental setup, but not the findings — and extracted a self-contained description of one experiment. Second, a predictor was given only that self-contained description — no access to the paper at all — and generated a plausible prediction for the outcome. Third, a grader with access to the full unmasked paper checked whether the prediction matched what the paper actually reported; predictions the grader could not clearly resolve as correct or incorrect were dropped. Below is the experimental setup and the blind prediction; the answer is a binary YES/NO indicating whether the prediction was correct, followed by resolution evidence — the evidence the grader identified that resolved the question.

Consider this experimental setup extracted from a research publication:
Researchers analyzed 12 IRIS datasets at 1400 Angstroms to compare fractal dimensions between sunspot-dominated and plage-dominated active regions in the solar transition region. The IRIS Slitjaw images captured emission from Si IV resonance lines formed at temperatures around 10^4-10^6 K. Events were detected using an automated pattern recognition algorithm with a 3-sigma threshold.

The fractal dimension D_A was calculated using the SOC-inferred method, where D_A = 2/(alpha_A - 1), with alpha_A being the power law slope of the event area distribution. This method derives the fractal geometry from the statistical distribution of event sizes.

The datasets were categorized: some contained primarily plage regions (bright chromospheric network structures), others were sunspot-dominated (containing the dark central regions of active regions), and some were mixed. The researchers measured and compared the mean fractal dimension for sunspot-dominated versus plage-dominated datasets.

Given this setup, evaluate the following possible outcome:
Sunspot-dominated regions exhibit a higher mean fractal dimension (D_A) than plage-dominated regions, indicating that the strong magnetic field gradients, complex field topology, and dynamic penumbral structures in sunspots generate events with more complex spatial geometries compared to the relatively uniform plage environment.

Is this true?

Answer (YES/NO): YES